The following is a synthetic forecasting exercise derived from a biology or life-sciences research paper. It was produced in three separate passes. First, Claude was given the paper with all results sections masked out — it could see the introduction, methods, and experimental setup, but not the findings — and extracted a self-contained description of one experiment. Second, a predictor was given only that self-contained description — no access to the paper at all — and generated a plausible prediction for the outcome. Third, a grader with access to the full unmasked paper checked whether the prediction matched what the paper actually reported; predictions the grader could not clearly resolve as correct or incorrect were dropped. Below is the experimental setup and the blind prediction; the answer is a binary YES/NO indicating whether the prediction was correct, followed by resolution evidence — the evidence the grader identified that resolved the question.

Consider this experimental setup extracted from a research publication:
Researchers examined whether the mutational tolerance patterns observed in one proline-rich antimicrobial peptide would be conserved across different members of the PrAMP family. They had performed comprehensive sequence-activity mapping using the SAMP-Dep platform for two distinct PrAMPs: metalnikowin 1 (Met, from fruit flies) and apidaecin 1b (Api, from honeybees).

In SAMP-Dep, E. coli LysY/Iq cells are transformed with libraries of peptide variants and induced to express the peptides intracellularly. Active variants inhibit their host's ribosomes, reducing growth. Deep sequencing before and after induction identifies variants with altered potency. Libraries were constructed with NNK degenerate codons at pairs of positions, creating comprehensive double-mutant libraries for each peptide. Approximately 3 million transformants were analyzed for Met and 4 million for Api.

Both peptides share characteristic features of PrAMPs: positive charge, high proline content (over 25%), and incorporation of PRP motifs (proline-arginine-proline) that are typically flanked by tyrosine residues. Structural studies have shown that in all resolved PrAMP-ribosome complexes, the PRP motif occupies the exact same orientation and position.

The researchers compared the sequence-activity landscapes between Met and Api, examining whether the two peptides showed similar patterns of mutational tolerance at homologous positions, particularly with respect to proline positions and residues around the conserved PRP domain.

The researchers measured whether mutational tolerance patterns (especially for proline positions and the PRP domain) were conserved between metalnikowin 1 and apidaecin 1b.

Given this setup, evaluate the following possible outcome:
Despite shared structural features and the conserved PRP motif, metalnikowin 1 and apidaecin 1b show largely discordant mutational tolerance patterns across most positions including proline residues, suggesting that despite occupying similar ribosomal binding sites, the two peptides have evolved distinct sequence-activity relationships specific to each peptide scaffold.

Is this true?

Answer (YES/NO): NO